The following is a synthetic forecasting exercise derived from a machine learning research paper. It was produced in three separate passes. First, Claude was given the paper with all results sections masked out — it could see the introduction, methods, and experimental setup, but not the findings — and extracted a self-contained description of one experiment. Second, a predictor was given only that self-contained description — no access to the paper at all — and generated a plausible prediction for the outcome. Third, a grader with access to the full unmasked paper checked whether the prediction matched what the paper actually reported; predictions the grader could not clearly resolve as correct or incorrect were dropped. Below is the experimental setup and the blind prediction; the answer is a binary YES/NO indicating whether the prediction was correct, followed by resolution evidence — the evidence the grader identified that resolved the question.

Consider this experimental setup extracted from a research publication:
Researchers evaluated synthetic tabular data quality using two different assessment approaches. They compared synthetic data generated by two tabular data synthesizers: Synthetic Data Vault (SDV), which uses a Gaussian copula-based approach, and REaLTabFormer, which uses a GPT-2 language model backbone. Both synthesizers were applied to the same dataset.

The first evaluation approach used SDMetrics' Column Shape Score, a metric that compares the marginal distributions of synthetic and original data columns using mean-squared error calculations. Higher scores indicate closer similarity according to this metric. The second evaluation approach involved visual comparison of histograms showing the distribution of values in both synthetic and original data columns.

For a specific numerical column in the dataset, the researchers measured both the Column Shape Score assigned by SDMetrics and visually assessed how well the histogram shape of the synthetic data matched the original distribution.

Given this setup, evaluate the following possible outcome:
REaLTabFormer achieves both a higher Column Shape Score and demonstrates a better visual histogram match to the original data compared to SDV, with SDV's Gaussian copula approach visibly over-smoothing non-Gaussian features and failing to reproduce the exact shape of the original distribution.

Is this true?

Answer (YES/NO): NO